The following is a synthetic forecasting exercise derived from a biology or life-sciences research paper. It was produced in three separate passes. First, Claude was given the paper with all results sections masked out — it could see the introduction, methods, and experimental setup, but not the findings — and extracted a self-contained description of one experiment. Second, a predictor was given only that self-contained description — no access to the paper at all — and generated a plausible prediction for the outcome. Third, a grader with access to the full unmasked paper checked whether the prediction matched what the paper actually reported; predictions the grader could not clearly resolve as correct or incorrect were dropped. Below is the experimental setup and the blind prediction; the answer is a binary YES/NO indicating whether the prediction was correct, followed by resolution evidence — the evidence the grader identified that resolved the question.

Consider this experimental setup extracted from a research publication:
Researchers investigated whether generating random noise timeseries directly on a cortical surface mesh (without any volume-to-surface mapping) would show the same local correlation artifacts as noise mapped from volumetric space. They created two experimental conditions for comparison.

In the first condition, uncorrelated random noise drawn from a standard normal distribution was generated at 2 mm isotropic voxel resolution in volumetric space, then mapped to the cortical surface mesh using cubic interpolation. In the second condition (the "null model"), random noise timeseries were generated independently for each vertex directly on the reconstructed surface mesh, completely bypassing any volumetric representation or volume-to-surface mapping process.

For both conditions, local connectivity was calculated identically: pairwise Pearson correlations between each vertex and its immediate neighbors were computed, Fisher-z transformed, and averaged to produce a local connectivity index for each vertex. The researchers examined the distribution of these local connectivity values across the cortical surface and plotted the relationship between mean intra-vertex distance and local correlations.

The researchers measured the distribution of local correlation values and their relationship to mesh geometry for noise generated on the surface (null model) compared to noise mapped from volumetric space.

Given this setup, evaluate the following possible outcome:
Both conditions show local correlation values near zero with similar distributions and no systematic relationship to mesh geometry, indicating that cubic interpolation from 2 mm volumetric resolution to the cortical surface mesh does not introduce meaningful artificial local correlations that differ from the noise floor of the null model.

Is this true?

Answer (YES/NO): NO